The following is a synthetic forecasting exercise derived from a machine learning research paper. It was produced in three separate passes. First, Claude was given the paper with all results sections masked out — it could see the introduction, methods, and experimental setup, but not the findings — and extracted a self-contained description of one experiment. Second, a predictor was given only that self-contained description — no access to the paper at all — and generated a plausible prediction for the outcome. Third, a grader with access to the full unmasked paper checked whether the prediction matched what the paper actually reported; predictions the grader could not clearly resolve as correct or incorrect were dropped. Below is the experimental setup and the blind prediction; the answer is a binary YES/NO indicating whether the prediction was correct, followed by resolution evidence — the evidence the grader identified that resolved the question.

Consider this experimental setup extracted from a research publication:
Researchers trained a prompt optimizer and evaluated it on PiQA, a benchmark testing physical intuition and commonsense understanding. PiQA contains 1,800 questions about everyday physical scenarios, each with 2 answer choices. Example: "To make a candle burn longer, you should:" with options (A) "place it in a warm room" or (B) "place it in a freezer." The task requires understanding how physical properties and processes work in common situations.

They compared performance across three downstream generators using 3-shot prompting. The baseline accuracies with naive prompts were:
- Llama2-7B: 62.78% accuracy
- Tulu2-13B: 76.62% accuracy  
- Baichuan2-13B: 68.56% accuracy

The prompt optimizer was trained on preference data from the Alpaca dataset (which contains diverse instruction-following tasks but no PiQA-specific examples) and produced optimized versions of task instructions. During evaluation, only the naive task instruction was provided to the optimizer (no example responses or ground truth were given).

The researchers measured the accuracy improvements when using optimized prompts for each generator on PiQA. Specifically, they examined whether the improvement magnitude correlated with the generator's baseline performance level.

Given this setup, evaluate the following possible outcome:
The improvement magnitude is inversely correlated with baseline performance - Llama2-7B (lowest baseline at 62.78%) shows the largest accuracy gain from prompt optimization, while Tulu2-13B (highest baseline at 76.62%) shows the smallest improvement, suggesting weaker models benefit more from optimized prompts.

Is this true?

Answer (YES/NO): YES